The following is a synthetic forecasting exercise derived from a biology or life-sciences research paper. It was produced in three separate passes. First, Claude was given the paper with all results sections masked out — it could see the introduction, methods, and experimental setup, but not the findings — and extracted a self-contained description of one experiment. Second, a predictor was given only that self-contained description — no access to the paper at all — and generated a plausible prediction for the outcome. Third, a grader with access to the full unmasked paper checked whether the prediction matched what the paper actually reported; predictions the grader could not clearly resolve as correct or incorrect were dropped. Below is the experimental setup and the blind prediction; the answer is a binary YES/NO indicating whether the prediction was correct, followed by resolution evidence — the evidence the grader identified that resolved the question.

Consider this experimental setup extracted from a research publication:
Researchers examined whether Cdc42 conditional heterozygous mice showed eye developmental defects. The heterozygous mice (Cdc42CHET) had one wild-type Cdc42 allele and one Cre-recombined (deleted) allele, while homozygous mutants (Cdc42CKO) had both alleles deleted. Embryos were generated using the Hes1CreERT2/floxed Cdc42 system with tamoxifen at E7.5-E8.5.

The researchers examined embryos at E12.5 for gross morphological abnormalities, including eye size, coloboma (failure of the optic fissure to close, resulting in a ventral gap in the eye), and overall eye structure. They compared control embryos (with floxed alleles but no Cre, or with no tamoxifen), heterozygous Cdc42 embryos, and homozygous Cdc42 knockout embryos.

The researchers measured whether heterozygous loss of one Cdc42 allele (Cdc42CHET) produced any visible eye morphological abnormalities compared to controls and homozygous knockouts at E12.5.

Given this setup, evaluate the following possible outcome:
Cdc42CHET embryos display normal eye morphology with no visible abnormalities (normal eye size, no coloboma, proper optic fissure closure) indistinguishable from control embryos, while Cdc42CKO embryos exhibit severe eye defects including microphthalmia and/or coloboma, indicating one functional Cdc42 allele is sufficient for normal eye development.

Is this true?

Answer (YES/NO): YES